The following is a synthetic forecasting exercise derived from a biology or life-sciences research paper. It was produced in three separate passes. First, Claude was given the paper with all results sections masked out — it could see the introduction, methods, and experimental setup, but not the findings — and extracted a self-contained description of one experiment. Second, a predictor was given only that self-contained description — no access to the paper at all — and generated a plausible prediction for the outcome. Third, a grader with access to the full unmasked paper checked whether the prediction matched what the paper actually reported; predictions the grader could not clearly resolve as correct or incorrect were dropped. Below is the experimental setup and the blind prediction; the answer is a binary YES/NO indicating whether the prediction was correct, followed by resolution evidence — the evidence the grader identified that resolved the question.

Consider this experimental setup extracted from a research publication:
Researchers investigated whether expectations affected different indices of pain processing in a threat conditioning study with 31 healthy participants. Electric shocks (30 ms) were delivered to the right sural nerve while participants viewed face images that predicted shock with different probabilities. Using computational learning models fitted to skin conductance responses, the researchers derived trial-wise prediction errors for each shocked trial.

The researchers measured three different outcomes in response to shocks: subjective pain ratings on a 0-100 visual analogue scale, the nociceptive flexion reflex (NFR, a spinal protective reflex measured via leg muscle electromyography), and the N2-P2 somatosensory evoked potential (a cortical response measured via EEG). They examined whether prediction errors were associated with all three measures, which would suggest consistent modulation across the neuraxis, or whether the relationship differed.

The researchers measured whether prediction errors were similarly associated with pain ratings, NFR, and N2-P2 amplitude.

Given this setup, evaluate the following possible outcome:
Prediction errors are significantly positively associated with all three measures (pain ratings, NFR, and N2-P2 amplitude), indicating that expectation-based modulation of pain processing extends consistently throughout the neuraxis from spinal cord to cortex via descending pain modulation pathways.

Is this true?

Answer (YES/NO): YES